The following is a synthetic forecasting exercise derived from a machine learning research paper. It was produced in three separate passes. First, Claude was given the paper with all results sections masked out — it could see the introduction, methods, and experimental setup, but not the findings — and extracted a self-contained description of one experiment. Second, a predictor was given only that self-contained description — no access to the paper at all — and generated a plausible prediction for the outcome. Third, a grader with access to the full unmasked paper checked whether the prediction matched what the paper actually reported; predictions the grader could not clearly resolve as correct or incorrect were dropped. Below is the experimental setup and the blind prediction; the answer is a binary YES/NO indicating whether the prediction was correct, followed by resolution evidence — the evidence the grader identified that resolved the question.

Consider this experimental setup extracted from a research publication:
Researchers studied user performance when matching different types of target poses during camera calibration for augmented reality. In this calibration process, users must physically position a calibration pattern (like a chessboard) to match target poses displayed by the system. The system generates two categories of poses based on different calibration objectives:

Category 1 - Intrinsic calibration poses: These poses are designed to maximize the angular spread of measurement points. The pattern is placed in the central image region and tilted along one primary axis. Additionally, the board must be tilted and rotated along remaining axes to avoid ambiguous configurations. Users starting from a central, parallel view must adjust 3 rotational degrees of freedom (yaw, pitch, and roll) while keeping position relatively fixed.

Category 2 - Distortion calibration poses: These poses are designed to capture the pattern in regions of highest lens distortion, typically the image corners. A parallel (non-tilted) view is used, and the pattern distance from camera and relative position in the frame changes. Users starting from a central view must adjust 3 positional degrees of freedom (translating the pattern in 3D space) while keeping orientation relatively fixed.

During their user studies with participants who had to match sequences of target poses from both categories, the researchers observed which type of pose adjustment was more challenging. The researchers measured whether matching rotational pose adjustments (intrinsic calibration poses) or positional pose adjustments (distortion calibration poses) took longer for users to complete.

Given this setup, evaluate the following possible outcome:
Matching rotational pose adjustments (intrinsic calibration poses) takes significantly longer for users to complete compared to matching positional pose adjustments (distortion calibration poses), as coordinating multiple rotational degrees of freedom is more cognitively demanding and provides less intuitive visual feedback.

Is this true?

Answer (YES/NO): YES